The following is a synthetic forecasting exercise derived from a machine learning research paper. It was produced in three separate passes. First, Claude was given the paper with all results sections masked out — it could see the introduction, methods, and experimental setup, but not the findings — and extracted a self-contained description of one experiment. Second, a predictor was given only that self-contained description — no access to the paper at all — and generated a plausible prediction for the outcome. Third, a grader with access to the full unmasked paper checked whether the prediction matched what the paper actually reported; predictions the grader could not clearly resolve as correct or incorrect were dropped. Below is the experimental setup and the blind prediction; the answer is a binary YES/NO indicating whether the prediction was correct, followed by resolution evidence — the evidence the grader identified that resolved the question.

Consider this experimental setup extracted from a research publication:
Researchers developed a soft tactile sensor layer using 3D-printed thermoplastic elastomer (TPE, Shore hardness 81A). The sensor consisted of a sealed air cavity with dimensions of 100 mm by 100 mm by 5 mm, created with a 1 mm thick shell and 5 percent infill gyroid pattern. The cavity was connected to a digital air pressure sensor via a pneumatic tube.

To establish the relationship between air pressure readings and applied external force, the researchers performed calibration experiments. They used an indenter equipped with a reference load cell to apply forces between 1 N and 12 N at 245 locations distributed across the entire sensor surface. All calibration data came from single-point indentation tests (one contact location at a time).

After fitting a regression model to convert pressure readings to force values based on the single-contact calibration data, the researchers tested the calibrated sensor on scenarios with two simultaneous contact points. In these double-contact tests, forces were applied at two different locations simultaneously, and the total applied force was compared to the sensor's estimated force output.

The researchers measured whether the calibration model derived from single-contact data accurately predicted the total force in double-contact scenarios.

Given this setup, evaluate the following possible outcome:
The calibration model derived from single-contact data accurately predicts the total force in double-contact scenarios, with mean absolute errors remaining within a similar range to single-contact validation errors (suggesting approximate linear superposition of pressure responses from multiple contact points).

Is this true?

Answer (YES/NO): YES